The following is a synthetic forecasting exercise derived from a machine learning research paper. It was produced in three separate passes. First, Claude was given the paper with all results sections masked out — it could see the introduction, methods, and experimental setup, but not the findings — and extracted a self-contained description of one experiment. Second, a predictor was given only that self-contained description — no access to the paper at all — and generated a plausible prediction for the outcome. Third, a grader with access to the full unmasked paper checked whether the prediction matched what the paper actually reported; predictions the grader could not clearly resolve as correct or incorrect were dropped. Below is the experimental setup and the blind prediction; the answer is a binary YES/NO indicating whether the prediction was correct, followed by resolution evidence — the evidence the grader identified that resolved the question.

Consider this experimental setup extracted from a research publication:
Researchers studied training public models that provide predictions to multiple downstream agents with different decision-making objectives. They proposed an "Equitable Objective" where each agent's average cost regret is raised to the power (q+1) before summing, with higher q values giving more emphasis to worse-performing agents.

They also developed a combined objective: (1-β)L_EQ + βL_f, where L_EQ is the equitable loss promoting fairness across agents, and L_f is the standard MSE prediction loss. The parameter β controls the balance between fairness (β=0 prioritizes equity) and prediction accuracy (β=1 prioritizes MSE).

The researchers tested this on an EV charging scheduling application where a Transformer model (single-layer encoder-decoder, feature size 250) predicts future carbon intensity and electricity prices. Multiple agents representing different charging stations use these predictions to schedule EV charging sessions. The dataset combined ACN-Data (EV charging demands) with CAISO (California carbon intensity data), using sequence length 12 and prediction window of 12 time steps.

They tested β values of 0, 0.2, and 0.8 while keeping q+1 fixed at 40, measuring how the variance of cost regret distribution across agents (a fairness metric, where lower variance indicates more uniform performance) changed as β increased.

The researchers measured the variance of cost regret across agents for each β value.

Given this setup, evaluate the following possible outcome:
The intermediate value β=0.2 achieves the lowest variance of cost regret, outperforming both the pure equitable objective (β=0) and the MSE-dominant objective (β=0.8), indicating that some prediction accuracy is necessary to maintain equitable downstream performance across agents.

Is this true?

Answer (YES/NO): NO